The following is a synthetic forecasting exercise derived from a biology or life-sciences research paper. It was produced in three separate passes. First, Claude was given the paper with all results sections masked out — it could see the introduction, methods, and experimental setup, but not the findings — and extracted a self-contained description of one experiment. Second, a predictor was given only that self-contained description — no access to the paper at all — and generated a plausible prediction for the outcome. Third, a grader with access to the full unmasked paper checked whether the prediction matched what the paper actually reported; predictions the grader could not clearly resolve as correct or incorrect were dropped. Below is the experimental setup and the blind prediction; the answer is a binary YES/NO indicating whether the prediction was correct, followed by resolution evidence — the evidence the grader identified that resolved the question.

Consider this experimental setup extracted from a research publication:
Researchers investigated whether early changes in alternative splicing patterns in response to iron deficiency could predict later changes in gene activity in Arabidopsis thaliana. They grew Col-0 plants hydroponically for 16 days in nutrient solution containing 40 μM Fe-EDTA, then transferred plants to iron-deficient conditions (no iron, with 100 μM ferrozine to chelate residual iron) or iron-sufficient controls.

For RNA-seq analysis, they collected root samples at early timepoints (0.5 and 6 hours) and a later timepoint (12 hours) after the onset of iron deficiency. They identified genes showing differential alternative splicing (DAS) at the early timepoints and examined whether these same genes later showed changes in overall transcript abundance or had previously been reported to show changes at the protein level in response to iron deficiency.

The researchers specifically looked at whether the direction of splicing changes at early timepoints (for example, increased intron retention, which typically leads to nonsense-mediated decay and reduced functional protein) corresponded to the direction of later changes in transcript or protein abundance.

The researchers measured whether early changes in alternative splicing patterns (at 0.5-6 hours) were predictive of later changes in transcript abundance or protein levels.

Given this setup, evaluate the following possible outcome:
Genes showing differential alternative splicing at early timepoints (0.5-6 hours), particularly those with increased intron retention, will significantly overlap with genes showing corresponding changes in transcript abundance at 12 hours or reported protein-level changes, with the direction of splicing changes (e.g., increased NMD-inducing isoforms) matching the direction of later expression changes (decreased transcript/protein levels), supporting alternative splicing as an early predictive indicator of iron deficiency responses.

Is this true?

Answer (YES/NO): NO